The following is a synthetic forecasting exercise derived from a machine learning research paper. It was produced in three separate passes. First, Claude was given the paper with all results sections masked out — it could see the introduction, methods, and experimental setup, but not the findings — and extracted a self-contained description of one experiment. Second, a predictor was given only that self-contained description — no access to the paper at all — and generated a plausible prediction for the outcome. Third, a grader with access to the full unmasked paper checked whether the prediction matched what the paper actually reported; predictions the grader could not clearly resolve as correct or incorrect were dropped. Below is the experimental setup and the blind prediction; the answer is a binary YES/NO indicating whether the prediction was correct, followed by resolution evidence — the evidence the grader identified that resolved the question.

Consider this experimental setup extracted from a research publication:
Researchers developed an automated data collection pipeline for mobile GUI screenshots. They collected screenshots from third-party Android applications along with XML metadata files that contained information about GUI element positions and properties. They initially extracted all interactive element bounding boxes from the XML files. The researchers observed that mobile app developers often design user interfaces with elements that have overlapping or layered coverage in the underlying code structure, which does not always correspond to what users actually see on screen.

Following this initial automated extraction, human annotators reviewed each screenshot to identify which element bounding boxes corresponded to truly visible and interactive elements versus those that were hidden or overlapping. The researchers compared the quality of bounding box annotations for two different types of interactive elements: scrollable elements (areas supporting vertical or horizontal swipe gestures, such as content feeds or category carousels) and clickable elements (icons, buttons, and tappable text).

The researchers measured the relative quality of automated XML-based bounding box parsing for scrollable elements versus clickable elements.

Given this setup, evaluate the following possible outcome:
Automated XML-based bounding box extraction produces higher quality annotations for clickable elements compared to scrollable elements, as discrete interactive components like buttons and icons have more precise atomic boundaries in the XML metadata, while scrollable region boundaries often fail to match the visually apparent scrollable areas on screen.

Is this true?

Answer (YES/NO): NO